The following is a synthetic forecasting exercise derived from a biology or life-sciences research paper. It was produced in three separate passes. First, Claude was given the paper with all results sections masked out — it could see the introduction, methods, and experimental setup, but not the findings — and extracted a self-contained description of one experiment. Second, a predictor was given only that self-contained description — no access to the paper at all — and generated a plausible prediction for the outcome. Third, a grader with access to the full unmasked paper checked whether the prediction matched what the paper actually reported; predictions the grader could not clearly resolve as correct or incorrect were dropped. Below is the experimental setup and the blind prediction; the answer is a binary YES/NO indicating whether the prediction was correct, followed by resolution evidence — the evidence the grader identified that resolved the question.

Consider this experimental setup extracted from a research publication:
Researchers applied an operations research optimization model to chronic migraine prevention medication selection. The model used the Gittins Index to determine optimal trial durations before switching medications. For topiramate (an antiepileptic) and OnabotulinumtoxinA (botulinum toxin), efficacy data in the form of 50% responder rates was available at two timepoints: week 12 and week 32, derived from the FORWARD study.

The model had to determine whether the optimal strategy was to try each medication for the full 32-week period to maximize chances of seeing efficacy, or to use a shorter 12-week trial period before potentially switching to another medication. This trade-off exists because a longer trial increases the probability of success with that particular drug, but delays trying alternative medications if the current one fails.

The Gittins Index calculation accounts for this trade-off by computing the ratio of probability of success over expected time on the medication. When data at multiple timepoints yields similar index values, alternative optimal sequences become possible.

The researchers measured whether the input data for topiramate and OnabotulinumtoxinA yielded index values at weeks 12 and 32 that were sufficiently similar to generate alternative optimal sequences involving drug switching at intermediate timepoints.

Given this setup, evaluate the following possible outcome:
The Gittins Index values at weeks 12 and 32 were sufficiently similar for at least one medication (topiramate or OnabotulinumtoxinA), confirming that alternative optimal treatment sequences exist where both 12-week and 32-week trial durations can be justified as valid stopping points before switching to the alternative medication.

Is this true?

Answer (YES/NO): YES